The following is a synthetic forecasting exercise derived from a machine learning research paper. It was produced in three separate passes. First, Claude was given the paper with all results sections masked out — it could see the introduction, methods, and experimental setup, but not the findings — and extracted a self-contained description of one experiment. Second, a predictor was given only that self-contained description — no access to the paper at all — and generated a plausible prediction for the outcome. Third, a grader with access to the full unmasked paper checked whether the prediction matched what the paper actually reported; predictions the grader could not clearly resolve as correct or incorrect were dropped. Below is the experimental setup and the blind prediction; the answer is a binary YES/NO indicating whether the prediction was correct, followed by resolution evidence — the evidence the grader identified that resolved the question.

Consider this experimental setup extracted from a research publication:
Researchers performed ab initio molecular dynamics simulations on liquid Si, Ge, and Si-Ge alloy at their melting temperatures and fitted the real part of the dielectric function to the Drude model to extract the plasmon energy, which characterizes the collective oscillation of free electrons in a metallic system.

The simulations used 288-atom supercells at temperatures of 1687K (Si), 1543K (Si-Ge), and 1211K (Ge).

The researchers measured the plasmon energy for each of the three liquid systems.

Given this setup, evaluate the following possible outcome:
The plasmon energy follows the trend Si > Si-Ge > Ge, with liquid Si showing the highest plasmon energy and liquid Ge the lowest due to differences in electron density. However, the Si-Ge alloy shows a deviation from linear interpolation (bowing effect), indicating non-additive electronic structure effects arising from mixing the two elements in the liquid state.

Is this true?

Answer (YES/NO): NO